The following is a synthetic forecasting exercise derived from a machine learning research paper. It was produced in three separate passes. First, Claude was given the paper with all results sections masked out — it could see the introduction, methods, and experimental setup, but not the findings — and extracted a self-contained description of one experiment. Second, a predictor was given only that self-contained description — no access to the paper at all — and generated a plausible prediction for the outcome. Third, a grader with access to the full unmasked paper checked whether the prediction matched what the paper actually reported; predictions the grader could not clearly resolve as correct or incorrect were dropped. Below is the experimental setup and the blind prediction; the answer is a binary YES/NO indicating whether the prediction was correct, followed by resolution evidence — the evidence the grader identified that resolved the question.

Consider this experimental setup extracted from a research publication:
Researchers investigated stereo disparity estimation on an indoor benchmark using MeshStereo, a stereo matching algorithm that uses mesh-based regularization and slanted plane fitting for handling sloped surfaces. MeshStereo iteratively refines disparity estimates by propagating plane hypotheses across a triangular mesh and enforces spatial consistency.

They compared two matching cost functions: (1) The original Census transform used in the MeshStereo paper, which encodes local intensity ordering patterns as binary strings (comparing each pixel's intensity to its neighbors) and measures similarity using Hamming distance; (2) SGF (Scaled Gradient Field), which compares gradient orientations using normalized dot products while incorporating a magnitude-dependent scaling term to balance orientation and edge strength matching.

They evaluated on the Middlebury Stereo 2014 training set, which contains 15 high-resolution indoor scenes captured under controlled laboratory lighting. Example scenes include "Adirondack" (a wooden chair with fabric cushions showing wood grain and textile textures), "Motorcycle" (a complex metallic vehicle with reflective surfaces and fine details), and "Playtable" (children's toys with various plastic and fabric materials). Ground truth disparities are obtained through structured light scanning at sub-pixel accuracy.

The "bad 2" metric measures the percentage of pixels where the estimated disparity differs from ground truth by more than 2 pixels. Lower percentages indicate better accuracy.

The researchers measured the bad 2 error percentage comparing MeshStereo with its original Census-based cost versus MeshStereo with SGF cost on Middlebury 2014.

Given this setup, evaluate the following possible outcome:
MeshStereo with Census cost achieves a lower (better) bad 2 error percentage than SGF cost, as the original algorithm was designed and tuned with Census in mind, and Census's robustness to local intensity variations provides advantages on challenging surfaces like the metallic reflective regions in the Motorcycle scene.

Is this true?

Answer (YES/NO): YES